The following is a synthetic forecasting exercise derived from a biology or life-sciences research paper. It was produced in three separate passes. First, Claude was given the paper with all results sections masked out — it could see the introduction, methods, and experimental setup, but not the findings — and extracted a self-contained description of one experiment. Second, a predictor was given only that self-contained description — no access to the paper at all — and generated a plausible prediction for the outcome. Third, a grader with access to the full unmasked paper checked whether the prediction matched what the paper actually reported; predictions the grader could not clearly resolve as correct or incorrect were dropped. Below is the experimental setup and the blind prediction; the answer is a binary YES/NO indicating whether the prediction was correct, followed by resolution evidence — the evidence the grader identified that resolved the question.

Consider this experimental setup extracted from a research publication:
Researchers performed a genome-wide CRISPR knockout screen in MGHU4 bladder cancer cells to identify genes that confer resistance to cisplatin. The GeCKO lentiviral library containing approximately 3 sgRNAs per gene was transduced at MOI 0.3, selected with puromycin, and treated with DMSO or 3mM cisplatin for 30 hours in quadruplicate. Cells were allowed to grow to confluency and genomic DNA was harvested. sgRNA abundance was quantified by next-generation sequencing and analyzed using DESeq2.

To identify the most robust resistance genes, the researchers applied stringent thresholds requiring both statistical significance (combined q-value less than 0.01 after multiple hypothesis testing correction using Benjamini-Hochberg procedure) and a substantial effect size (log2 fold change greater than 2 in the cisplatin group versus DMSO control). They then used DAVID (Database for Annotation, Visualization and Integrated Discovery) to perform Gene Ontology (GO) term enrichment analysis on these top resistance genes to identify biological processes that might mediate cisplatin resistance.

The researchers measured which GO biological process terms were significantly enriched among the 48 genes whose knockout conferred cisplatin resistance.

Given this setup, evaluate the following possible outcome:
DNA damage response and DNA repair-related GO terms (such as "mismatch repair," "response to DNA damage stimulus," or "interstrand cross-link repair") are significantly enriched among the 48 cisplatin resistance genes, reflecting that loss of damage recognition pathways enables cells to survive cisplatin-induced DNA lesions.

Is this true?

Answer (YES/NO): YES